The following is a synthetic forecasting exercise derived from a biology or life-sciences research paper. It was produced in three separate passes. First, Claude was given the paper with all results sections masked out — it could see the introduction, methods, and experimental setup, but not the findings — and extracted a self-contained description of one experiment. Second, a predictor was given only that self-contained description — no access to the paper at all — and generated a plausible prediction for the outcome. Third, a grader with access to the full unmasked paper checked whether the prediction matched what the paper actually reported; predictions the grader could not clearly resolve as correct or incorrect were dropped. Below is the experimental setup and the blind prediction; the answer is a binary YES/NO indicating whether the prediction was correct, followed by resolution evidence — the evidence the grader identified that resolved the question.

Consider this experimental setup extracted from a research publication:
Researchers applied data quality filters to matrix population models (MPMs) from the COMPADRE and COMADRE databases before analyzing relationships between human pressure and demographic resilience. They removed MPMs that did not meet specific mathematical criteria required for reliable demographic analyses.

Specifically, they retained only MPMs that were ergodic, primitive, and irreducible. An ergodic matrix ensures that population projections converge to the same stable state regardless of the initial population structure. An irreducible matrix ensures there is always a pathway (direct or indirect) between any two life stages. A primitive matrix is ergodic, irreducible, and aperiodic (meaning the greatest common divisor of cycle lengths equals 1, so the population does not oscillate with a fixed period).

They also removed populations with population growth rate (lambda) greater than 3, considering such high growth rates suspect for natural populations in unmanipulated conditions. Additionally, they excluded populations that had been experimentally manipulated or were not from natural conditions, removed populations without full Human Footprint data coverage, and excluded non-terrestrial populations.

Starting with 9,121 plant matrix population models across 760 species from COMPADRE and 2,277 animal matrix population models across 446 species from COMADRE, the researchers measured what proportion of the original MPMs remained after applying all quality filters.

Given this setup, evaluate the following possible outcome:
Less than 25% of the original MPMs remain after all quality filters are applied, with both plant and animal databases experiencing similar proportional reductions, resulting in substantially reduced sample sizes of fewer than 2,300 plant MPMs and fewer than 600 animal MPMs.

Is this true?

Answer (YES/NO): NO